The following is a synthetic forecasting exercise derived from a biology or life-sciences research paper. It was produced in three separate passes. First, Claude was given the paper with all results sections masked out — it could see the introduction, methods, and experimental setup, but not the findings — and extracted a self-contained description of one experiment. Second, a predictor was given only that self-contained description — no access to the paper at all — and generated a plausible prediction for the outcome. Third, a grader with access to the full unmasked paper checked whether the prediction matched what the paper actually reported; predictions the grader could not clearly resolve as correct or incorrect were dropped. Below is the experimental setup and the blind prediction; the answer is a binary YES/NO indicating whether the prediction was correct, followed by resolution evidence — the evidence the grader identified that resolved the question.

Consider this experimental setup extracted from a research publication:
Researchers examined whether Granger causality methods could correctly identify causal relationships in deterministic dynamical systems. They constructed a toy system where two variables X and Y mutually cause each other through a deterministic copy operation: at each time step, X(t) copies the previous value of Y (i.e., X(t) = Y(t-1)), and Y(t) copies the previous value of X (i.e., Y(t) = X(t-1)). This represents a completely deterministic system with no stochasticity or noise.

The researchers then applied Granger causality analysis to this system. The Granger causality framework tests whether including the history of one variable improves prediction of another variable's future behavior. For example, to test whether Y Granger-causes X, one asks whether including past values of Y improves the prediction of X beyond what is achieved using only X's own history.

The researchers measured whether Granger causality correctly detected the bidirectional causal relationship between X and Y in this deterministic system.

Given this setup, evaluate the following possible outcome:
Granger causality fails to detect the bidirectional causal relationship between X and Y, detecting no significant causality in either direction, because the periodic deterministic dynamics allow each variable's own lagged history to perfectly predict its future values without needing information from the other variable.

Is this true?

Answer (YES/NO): YES